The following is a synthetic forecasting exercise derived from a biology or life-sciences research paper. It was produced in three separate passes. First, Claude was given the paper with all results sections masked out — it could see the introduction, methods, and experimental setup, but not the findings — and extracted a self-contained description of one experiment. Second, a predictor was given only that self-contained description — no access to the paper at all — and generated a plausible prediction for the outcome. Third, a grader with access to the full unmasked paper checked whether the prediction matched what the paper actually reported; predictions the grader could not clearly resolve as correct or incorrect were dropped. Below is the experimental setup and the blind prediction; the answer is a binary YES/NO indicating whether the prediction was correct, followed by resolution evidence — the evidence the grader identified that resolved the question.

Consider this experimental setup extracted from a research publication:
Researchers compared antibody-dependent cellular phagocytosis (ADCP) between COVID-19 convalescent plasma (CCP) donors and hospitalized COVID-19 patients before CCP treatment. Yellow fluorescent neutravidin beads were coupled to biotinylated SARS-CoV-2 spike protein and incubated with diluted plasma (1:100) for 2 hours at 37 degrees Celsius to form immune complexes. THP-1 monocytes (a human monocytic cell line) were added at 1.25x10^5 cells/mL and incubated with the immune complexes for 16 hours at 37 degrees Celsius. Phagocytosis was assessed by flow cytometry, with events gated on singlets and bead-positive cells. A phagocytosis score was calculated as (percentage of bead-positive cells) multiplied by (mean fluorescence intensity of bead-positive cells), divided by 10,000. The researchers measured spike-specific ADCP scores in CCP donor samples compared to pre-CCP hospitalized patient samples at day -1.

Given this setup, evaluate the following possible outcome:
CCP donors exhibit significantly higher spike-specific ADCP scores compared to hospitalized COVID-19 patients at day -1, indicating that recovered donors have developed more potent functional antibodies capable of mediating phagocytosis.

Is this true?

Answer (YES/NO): YES